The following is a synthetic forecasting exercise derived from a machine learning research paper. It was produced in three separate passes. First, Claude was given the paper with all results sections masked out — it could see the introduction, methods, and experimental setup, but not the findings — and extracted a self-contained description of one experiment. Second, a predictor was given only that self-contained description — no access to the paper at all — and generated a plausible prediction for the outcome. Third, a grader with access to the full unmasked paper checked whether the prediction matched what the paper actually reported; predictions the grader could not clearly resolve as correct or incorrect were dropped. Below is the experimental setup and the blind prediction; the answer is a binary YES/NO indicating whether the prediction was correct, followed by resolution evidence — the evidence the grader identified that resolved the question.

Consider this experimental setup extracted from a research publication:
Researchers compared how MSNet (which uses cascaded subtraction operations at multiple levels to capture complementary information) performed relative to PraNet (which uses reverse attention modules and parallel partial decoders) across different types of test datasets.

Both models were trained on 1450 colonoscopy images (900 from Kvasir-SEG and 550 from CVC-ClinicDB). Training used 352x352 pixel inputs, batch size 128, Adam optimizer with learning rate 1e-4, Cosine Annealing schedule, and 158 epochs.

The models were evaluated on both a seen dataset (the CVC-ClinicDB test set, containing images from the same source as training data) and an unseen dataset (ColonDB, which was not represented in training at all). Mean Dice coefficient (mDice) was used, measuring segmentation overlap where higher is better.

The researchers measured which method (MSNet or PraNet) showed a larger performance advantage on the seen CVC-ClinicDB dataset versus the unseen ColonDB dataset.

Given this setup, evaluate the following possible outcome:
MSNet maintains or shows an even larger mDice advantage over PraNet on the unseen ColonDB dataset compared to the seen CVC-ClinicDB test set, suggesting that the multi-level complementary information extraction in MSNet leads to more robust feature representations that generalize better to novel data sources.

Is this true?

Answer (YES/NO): YES